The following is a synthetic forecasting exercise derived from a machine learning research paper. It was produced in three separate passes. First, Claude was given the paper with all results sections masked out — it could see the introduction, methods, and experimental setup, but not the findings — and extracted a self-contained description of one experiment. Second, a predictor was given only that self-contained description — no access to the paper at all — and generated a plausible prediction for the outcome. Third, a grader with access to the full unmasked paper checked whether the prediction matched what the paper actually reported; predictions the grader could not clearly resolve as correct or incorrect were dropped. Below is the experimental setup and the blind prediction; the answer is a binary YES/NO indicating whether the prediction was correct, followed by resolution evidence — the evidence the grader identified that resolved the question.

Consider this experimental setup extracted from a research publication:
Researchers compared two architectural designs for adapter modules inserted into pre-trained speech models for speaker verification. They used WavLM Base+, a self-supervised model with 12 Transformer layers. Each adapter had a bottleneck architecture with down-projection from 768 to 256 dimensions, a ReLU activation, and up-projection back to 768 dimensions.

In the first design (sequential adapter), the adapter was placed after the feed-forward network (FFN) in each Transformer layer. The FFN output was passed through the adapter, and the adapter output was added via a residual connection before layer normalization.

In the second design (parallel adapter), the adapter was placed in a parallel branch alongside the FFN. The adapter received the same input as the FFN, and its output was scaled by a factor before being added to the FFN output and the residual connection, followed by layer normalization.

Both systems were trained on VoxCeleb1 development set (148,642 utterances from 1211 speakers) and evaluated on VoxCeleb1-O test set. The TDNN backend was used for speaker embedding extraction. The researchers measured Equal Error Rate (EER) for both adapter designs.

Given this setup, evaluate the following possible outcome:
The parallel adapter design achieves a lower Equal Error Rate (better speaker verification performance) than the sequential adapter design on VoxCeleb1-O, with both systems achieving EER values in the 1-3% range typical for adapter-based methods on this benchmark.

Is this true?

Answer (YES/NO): YES